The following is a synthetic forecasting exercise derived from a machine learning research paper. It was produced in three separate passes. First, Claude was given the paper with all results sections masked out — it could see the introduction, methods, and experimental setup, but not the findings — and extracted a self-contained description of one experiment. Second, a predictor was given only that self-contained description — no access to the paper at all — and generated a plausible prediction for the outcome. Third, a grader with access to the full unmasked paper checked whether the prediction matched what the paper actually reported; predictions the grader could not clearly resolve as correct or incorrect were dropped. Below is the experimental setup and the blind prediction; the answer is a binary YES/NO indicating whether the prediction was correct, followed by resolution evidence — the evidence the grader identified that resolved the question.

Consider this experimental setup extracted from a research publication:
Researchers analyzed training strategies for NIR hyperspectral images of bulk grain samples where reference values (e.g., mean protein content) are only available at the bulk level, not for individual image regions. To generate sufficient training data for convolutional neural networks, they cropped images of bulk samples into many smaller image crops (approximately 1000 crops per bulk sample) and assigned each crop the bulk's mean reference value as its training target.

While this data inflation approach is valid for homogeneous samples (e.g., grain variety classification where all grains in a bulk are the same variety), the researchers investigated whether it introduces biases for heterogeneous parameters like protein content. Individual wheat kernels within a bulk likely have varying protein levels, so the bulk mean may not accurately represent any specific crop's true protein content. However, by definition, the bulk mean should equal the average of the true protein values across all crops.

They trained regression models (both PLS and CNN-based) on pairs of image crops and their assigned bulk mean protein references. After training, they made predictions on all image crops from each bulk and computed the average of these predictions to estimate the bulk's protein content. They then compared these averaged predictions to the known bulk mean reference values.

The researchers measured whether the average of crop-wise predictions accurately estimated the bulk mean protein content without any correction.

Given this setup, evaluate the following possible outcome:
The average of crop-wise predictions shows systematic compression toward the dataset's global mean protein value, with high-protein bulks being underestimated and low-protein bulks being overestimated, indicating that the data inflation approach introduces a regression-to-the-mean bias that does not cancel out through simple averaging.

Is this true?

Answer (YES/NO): YES